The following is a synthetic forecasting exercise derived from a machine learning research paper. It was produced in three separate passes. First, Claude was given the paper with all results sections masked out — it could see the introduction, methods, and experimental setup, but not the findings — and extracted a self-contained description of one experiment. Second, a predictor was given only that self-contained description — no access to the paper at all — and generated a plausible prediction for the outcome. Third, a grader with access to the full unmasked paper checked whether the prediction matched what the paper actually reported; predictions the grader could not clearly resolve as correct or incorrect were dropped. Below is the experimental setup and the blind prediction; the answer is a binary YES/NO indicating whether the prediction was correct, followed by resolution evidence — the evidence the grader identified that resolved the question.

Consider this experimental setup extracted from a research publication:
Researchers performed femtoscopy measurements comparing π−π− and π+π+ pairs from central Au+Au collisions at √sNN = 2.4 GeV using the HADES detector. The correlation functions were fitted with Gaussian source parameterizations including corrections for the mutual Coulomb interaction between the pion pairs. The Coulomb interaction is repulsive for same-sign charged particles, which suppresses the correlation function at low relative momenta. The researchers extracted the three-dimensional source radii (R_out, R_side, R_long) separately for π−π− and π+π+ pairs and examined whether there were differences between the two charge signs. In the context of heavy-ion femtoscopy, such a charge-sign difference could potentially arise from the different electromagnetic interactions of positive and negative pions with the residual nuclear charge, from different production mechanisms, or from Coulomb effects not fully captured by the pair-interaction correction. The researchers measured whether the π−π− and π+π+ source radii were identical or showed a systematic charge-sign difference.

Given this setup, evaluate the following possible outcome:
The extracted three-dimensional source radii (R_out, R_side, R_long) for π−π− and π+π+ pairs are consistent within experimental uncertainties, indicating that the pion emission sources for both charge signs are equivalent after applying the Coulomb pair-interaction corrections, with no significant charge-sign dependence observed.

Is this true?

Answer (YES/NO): NO